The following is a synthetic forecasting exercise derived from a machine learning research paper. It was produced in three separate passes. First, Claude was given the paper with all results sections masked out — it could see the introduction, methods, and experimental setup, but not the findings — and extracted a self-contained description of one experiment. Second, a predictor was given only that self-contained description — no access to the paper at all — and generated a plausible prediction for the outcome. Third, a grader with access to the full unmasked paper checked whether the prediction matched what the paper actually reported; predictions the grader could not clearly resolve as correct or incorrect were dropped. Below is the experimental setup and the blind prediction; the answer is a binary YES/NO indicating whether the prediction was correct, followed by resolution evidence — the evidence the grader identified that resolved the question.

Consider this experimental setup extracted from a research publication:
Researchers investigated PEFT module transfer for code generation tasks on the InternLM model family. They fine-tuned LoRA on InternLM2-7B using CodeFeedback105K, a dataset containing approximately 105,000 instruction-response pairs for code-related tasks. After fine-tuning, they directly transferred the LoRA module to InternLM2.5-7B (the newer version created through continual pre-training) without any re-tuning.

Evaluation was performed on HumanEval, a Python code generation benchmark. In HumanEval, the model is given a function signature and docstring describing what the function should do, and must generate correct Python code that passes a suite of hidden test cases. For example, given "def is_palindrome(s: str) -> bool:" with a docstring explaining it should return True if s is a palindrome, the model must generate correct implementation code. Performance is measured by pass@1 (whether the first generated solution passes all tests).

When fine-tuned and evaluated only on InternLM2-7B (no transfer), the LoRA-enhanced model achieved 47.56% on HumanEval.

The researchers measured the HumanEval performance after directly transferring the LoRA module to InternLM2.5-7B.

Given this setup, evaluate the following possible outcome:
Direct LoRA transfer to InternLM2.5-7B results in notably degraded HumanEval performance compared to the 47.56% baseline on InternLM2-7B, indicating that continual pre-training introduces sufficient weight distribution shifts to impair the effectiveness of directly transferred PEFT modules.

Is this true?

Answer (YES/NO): NO